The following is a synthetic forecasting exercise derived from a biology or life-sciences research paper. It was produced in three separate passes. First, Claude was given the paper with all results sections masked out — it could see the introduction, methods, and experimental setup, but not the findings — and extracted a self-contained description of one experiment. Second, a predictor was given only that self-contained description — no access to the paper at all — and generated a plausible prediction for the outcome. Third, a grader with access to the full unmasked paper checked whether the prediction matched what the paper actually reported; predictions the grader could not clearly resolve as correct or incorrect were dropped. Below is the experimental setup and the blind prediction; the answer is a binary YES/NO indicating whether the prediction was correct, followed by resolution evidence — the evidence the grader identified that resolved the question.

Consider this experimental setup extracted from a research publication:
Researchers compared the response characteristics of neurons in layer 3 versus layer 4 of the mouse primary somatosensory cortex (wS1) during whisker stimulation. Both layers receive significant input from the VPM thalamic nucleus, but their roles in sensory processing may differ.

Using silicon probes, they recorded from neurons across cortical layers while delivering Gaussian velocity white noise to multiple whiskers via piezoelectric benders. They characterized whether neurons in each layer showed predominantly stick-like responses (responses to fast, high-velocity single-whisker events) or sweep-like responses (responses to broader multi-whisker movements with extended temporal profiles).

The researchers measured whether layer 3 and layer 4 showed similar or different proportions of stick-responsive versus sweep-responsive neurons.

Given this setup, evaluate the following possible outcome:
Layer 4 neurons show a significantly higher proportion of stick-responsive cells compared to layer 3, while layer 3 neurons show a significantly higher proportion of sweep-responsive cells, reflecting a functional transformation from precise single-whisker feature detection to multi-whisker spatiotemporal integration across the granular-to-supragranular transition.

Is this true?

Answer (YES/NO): NO